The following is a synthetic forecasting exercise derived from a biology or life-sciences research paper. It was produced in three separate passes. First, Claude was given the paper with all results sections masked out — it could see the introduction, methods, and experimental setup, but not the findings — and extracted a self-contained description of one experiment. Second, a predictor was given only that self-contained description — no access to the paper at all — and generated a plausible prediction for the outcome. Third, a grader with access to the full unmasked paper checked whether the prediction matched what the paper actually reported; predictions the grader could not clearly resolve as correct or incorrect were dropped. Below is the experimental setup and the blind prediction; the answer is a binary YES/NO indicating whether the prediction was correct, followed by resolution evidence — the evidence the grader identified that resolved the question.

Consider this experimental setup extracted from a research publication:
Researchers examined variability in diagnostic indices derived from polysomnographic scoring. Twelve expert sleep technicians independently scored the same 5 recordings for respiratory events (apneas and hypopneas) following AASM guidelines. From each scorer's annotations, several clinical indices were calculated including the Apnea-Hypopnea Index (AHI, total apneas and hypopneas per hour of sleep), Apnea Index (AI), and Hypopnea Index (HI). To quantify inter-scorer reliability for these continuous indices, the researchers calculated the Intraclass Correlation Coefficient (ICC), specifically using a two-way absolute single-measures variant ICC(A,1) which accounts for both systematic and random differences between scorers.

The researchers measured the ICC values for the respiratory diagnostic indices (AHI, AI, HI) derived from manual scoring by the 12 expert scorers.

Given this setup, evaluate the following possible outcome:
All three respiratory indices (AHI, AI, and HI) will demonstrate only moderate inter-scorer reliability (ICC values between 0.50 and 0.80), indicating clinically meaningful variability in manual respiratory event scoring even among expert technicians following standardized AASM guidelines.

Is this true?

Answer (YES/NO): NO